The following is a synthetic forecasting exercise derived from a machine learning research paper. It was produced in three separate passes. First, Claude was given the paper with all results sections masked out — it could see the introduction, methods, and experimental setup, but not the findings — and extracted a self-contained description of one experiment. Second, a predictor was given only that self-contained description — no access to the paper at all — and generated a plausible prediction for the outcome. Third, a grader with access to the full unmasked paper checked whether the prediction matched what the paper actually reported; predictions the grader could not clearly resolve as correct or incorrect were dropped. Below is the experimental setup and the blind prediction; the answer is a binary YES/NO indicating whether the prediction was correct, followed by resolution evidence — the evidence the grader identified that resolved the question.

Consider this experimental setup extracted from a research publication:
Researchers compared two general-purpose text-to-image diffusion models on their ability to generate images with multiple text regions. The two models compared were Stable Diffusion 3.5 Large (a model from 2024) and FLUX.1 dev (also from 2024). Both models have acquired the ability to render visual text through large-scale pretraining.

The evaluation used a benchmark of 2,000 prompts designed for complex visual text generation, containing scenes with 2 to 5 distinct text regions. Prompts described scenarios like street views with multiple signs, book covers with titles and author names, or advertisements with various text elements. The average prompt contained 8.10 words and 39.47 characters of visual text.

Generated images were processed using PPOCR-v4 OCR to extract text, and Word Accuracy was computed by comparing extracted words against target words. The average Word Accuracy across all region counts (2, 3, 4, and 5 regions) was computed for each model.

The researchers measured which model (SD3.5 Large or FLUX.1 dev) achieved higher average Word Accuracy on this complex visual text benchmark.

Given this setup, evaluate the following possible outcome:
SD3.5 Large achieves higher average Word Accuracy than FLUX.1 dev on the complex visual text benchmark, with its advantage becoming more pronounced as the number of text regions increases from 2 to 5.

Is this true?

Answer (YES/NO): NO